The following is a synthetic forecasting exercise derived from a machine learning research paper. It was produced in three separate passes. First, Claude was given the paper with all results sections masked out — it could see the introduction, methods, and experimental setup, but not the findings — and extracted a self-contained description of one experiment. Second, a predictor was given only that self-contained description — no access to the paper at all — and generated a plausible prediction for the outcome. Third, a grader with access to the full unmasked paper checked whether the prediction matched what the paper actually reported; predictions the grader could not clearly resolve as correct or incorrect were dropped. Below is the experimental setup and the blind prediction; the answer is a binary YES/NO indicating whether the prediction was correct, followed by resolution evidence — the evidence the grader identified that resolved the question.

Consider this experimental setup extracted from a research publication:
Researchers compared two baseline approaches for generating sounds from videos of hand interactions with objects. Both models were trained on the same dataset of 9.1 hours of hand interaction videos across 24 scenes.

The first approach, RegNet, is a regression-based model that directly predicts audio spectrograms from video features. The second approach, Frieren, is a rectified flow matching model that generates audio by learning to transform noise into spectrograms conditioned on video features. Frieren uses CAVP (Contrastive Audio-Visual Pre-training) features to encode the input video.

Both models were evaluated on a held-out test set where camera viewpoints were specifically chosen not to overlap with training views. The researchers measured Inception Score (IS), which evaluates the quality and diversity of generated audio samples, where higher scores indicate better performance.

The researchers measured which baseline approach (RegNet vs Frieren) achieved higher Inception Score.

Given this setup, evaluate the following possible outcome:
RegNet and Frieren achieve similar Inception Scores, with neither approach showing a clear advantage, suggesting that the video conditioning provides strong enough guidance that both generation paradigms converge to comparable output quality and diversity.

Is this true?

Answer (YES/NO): NO